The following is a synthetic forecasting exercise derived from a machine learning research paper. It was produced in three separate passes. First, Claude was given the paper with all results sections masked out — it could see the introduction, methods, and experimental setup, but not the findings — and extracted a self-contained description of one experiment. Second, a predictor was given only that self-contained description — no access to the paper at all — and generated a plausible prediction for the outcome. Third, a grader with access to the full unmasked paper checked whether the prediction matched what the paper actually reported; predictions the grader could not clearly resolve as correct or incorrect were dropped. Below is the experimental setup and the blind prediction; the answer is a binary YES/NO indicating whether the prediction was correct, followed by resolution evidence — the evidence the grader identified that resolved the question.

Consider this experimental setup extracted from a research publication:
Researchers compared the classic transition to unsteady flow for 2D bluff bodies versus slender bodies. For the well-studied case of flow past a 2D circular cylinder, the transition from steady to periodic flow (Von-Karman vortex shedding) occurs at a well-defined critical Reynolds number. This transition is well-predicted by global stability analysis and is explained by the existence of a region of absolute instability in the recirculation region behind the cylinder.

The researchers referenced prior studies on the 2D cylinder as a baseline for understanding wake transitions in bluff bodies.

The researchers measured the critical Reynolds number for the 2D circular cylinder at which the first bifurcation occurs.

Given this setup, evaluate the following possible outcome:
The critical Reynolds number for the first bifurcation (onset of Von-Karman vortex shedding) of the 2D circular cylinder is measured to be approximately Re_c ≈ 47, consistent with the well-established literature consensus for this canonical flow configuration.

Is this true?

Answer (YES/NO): YES